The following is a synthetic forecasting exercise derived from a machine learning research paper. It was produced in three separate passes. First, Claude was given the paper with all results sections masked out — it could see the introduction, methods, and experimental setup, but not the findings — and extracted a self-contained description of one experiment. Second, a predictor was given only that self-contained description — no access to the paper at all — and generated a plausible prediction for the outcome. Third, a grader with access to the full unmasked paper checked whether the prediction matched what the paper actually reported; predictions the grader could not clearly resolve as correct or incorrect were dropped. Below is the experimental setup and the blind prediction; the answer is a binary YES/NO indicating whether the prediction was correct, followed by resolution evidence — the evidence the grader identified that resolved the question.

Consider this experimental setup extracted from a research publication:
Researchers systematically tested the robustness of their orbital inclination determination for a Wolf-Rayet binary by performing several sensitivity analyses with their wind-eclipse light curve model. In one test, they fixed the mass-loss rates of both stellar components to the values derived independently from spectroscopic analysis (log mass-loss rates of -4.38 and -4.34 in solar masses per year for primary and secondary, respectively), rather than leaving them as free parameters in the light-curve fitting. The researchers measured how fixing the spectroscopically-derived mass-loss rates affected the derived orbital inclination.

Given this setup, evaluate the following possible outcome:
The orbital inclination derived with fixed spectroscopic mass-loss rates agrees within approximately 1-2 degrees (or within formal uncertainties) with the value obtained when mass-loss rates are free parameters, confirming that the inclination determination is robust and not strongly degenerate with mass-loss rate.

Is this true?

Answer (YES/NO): YES